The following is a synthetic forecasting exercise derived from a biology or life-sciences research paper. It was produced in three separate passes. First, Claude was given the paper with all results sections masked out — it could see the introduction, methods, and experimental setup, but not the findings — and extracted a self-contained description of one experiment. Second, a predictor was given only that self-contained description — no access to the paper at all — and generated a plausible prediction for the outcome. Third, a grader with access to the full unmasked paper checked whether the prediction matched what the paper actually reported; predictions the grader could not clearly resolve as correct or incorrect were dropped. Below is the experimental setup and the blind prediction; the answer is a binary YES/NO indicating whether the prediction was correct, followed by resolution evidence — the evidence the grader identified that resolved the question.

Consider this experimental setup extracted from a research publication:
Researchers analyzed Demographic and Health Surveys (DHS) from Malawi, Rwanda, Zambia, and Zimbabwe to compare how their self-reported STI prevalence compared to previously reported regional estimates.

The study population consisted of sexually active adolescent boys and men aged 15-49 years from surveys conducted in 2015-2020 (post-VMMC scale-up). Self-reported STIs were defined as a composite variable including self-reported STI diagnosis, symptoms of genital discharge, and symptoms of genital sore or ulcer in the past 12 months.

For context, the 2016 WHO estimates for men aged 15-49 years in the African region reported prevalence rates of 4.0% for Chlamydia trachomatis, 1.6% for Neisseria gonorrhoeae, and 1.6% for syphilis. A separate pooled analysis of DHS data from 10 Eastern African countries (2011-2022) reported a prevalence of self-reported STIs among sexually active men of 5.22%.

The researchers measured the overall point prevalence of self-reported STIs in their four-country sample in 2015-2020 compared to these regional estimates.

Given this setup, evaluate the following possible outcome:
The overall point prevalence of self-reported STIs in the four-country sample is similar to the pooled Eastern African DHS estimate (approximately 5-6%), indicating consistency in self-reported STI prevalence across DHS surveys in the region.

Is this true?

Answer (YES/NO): NO